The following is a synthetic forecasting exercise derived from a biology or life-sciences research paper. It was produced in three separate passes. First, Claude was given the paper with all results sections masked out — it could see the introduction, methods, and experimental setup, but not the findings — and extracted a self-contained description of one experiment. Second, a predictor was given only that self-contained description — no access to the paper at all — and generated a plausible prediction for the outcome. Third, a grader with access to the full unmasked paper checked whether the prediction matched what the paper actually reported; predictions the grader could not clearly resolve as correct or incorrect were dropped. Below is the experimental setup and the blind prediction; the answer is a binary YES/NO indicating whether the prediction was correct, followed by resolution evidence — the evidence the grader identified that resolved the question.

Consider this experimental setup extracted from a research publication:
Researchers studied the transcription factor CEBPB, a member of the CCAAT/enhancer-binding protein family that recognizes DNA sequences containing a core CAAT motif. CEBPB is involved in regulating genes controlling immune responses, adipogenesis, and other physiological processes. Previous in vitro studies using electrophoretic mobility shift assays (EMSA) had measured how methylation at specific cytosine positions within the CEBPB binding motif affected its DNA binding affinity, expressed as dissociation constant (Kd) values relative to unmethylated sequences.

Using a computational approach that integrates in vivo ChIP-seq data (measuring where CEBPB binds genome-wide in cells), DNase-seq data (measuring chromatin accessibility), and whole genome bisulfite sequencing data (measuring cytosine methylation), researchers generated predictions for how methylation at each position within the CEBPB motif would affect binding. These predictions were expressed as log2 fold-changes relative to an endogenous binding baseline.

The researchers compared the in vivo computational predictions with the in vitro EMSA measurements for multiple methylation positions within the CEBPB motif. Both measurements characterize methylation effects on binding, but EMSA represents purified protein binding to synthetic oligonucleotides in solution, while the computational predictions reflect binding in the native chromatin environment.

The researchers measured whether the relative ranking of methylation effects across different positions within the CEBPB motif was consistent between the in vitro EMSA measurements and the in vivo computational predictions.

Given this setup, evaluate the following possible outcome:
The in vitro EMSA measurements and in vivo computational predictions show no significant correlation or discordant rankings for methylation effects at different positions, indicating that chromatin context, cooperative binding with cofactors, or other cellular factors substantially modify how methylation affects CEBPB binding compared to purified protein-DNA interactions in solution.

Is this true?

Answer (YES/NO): YES